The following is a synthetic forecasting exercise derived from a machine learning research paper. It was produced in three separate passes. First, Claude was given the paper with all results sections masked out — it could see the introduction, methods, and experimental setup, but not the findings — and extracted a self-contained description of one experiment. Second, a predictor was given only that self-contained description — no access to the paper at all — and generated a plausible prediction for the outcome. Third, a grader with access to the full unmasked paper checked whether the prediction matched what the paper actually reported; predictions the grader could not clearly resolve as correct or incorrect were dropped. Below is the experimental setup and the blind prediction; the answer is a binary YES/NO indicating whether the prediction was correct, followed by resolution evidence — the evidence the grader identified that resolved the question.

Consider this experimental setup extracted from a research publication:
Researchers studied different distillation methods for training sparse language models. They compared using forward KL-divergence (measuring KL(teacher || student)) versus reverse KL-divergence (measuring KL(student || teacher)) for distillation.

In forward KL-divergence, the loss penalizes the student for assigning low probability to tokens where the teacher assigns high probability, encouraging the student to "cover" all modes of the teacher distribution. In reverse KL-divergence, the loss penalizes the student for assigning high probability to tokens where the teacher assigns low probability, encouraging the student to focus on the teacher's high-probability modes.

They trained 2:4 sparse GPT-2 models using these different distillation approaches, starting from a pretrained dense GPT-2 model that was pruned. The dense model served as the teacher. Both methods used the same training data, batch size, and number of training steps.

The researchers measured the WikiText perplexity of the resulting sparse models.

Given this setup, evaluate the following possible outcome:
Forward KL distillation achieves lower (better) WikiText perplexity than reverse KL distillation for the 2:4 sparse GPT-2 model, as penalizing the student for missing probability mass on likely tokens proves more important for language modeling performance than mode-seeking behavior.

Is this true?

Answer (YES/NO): NO